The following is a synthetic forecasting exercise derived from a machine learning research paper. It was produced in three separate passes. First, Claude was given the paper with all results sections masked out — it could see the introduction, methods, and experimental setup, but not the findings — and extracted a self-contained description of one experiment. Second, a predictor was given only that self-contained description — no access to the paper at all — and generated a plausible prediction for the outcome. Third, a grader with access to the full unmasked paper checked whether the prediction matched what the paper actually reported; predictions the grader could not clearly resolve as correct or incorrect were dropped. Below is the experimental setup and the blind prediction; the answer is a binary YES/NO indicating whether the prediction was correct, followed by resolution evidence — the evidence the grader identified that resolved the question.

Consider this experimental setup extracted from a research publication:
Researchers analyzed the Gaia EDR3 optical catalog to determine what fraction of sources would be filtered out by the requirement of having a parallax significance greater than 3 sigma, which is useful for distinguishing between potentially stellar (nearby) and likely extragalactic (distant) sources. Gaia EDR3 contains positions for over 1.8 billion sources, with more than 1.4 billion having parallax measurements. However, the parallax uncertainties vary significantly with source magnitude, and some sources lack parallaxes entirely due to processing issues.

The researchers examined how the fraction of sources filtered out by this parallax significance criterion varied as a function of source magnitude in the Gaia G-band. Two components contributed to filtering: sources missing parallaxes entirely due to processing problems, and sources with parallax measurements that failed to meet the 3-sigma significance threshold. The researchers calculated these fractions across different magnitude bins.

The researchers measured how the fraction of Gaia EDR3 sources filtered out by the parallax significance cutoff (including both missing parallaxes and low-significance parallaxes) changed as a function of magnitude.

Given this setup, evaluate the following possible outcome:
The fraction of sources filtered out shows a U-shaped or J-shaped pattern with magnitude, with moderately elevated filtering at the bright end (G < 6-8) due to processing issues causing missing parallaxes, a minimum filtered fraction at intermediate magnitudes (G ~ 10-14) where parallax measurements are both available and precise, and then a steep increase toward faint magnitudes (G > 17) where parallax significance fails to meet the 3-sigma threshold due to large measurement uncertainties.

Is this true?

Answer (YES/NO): NO